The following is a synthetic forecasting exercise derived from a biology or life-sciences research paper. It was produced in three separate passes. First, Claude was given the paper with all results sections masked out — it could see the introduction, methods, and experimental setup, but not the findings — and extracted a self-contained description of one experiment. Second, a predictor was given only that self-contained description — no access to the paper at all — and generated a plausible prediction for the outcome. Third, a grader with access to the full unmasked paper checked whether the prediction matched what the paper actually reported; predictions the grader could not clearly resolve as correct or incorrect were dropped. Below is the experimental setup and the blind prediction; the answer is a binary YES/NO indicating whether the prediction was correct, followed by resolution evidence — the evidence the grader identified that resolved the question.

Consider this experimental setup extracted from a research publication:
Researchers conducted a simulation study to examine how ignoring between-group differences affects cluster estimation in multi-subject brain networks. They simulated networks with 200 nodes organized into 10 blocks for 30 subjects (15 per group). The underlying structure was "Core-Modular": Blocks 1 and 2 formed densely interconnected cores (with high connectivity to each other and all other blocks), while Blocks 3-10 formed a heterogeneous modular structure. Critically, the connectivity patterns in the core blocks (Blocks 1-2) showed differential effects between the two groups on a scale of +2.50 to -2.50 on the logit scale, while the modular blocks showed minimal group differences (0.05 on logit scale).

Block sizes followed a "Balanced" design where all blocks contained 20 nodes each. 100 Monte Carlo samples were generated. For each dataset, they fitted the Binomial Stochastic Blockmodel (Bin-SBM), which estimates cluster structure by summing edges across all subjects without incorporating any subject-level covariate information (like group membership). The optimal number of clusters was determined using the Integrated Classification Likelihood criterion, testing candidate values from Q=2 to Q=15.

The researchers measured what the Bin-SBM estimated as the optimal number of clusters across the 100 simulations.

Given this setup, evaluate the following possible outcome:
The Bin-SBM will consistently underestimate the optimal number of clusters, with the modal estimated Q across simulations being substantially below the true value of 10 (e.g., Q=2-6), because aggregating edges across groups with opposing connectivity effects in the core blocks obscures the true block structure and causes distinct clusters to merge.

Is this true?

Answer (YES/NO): NO